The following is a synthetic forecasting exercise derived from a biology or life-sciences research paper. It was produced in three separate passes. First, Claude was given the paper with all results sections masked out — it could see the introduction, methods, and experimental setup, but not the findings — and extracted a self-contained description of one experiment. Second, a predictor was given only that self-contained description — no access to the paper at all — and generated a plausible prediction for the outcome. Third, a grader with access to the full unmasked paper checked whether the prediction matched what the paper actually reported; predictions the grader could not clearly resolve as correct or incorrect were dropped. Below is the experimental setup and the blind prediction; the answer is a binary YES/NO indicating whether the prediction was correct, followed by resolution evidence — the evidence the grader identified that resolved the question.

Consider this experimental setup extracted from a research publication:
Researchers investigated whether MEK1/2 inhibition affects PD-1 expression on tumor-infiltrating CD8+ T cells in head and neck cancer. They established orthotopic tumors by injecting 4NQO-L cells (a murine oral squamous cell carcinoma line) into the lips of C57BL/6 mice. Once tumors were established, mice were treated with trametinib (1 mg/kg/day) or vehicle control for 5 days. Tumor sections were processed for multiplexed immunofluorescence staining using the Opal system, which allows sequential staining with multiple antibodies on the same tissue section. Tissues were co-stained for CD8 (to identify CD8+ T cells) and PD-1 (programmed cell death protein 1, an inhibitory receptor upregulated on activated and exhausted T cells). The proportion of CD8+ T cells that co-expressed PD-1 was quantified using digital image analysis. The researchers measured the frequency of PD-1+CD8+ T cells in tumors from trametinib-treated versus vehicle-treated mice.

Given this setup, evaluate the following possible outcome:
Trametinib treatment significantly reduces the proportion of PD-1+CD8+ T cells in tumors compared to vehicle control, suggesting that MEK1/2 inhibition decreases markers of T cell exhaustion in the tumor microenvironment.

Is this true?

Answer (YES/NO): YES